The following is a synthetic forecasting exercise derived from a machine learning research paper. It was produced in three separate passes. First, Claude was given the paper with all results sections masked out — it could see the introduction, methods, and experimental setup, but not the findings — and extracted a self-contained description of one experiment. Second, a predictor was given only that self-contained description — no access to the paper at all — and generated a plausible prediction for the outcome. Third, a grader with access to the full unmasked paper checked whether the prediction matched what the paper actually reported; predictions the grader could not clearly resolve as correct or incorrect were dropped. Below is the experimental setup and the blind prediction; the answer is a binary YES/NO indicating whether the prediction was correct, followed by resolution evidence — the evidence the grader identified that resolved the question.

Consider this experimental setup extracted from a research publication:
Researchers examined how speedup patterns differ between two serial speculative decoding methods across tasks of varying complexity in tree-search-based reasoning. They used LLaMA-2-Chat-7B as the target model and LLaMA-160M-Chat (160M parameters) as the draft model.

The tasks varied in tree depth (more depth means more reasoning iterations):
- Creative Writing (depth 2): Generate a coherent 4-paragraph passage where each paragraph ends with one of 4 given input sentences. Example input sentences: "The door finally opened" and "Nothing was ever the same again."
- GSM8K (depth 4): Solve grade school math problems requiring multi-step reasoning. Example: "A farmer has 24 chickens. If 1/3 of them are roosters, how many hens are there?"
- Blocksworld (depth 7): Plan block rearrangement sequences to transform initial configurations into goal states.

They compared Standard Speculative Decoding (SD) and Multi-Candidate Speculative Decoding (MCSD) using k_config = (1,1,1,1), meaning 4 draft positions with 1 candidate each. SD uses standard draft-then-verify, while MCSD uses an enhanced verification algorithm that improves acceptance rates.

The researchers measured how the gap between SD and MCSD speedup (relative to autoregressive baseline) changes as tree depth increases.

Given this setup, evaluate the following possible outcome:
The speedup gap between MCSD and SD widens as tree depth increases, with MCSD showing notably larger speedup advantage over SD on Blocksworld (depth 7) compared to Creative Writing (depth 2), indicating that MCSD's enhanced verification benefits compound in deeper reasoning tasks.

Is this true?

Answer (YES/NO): YES